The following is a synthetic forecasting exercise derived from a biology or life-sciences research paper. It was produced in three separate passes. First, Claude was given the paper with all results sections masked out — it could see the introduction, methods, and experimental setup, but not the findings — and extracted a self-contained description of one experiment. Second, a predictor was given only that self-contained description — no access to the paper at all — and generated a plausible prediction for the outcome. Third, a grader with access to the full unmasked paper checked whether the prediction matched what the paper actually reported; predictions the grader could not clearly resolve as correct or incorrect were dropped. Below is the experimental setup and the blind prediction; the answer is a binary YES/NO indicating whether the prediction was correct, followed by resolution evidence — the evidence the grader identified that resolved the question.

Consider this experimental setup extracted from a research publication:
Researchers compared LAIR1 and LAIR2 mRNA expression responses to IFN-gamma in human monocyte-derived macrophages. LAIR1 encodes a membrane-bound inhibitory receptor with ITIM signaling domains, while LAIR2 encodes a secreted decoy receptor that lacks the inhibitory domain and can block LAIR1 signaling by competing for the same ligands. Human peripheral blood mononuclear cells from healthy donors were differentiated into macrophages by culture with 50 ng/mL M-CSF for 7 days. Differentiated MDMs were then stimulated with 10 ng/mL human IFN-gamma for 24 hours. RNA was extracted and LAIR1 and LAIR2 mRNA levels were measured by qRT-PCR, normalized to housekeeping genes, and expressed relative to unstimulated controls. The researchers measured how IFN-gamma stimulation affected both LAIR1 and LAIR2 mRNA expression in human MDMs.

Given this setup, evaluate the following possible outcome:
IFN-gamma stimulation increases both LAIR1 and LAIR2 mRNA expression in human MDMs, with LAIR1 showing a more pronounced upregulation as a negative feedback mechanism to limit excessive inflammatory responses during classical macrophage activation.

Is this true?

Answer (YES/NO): NO